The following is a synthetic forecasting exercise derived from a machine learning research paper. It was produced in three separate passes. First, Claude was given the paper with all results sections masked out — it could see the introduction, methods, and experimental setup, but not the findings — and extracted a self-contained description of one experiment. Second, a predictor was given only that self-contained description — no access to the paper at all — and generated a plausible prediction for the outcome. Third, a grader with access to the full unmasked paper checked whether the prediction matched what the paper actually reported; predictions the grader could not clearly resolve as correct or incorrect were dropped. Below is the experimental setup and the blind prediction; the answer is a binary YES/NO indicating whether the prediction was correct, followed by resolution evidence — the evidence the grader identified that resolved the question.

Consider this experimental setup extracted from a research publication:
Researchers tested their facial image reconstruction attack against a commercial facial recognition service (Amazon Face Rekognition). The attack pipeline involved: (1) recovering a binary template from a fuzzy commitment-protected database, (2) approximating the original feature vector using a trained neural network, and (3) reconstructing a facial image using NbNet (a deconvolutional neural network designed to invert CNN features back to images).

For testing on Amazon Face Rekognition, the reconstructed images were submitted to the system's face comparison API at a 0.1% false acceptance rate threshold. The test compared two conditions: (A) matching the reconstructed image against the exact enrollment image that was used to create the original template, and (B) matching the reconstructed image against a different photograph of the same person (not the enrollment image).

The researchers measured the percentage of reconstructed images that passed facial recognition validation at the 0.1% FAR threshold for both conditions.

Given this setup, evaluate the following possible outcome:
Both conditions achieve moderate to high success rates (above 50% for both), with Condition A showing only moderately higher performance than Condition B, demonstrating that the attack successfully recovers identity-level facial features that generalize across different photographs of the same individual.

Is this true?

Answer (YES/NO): NO